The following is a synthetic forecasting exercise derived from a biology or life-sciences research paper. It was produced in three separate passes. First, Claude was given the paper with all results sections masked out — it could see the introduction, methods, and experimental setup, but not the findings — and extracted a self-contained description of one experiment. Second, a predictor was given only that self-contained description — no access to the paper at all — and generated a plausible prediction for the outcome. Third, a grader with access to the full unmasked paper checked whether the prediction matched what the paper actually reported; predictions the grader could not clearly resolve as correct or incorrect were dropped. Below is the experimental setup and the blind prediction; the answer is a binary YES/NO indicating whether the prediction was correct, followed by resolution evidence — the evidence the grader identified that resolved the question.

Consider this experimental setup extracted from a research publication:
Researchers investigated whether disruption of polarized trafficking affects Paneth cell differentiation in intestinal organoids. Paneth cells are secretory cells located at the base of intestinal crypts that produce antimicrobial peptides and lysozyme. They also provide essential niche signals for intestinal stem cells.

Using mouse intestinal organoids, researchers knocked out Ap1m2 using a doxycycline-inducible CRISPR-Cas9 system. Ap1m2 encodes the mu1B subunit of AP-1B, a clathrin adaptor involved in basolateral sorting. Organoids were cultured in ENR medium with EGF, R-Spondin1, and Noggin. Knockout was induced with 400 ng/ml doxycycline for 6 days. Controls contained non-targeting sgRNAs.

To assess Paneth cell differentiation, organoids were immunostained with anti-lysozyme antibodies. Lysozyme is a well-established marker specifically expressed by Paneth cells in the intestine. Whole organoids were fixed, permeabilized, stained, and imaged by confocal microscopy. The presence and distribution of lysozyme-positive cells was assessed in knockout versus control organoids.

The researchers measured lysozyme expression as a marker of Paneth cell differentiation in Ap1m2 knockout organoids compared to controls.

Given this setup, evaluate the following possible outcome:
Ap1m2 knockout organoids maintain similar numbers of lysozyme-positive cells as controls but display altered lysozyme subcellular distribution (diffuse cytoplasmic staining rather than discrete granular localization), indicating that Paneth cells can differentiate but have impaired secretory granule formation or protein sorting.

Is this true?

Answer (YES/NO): NO